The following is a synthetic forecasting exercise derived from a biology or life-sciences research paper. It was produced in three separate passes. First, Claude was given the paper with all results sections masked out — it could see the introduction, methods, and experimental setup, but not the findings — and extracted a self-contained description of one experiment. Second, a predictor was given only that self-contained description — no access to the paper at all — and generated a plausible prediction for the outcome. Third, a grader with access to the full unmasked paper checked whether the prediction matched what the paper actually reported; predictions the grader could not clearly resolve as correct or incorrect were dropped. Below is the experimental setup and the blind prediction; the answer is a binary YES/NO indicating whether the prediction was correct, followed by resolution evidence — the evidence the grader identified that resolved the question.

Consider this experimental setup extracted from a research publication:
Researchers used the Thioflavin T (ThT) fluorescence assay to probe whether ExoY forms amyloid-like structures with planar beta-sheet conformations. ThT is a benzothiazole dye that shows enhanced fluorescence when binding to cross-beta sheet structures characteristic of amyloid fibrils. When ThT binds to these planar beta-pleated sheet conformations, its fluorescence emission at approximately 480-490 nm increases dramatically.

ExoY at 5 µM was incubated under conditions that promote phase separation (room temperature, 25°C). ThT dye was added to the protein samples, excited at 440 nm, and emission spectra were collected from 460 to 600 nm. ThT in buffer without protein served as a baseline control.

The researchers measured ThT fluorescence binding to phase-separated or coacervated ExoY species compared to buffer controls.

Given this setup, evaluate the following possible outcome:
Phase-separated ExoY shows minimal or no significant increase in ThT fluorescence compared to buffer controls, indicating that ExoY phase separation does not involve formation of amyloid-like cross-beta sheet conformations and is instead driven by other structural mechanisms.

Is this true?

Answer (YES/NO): YES